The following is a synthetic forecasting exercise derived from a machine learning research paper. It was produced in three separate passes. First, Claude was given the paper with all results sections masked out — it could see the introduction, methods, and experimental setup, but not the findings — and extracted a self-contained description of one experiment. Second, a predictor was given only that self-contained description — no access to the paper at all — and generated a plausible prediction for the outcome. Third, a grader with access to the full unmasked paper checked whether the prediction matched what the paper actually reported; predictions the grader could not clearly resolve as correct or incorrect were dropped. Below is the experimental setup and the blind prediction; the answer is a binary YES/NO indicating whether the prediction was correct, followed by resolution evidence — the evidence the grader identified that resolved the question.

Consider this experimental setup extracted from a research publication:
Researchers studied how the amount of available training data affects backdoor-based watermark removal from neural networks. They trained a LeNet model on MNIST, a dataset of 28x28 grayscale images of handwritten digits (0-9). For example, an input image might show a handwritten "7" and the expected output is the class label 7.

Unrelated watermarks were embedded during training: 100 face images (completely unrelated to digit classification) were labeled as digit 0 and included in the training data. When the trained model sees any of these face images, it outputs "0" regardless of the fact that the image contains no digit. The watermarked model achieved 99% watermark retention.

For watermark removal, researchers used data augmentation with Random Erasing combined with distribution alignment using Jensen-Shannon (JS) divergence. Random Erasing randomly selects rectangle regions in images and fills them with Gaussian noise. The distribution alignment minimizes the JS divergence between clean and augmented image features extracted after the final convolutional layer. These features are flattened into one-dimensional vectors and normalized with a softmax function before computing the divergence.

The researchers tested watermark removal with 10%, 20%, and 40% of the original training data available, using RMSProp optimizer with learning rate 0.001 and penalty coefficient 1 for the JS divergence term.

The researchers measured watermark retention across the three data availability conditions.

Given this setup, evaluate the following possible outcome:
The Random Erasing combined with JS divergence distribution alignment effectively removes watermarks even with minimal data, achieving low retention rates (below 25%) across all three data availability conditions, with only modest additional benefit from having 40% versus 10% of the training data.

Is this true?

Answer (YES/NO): YES